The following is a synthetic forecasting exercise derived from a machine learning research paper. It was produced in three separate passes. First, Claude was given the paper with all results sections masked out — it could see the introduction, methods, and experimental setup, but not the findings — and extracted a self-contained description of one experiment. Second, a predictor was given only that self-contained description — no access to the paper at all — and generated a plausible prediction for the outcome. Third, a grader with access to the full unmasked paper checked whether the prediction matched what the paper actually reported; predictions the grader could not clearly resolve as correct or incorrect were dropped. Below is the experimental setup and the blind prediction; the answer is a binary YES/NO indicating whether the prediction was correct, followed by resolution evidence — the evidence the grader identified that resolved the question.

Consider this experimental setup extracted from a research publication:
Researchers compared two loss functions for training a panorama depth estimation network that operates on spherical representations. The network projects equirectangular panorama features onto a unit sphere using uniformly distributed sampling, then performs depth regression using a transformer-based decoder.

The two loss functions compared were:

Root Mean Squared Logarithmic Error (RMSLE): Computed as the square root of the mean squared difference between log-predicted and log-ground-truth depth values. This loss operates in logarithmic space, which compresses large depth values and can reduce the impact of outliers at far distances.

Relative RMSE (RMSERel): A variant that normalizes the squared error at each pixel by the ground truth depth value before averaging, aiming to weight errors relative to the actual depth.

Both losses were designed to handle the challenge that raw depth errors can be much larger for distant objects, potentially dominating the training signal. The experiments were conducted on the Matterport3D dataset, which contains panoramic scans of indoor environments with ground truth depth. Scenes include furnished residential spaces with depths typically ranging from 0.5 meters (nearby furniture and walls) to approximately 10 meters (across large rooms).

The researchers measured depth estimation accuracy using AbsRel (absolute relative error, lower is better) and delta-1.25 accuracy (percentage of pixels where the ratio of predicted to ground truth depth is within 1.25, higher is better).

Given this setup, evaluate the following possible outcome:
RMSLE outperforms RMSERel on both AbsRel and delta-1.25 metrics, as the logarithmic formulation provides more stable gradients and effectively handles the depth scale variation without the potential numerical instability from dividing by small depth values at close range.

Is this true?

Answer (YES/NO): YES